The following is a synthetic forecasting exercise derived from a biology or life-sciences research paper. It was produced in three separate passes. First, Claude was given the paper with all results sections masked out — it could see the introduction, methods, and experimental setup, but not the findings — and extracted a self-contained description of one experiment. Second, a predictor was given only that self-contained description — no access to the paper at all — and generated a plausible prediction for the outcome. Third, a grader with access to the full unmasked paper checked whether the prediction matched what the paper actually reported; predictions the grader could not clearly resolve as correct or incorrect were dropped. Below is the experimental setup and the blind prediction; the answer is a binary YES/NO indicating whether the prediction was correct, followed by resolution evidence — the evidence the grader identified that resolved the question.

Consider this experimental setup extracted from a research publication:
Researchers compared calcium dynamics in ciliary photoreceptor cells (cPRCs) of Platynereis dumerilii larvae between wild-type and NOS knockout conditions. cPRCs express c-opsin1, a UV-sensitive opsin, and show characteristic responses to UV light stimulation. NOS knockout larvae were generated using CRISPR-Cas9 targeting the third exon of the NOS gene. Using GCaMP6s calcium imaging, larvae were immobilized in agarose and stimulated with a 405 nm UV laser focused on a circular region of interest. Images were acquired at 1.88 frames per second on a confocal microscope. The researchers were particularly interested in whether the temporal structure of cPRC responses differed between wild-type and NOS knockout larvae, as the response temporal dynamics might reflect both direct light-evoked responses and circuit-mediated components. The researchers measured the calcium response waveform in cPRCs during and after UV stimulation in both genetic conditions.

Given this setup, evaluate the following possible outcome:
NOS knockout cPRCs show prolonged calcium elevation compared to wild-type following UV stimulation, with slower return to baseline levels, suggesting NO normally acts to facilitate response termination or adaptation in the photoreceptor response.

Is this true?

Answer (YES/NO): NO